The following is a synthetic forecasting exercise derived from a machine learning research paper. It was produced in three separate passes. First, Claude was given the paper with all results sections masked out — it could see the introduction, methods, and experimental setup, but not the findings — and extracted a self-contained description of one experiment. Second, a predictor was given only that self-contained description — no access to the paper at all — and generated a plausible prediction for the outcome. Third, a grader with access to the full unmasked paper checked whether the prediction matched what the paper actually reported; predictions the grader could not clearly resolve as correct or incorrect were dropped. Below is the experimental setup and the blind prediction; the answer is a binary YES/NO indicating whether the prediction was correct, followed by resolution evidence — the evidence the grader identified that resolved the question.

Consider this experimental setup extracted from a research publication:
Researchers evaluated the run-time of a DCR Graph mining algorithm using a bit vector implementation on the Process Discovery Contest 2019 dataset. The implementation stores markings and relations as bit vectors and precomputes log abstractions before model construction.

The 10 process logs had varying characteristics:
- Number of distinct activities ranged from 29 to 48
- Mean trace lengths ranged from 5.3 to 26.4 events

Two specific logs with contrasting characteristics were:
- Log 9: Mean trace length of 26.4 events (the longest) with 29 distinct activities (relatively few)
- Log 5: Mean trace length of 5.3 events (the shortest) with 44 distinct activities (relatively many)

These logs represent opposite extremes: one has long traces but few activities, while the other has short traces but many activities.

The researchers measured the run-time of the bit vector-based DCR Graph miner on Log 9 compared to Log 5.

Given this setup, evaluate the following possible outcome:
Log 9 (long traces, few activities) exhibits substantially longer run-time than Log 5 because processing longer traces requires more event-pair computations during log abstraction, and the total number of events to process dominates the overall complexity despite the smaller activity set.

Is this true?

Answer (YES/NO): YES